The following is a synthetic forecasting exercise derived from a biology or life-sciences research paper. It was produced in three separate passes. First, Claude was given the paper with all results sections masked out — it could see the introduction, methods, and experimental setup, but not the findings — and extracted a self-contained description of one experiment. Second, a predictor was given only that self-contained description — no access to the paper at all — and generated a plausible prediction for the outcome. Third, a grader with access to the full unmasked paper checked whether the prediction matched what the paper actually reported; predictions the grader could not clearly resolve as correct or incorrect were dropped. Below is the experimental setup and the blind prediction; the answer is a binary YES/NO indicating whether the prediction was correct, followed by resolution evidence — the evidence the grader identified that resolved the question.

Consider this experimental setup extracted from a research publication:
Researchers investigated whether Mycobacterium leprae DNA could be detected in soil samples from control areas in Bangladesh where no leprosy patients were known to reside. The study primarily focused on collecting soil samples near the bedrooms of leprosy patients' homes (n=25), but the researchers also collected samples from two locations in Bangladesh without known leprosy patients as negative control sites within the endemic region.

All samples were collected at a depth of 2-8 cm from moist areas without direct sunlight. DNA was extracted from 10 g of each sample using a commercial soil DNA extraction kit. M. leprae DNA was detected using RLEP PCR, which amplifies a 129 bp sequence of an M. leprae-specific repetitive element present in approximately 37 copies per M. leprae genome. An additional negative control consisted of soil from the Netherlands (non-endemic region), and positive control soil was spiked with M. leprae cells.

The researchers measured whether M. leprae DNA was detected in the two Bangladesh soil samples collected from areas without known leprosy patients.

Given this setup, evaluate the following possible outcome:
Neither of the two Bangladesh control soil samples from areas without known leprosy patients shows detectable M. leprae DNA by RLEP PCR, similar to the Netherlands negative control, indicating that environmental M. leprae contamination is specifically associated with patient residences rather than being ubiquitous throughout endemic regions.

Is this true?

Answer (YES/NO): YES